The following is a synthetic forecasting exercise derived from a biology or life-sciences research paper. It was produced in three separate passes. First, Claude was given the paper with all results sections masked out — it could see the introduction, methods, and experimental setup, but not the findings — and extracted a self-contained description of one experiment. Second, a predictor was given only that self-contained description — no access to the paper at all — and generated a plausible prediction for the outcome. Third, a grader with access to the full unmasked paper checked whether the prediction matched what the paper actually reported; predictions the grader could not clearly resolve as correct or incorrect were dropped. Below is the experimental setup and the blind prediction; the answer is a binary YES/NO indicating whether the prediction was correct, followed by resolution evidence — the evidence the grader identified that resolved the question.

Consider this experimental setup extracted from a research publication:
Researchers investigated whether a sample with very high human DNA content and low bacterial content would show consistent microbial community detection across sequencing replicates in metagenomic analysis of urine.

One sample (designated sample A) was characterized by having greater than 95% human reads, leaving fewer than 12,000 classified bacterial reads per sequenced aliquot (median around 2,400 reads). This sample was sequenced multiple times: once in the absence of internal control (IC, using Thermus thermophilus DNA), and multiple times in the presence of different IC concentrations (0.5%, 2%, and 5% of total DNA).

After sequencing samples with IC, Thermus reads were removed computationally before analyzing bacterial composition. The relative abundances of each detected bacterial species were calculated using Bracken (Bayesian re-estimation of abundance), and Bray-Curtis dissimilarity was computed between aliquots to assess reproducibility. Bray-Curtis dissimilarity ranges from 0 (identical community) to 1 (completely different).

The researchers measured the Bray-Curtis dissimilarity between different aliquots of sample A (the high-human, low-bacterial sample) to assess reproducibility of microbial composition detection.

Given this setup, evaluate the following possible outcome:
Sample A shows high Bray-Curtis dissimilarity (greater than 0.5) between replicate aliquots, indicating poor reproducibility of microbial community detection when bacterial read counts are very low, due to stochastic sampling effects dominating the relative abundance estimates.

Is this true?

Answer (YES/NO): YES